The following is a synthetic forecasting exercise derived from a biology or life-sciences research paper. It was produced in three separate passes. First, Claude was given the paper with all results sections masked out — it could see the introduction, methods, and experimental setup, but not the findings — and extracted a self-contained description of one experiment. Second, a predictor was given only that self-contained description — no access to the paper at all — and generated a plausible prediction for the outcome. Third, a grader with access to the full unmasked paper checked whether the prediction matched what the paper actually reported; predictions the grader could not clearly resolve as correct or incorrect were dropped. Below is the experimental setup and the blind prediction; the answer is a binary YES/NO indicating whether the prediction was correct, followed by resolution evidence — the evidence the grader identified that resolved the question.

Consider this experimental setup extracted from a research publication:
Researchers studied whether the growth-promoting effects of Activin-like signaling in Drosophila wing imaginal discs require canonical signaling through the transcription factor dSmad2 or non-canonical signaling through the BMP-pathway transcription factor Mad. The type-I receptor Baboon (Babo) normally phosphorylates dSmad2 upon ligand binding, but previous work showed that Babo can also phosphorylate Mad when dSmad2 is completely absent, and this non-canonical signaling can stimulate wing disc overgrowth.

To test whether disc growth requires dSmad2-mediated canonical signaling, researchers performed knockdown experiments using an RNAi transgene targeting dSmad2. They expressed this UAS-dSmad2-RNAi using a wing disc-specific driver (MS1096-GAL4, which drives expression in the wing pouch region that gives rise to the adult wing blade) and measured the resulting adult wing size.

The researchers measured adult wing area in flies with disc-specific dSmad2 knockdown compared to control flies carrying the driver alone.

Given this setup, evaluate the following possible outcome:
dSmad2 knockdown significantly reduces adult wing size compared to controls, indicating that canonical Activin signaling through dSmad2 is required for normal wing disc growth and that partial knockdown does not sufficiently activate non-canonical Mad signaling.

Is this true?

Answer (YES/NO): NO